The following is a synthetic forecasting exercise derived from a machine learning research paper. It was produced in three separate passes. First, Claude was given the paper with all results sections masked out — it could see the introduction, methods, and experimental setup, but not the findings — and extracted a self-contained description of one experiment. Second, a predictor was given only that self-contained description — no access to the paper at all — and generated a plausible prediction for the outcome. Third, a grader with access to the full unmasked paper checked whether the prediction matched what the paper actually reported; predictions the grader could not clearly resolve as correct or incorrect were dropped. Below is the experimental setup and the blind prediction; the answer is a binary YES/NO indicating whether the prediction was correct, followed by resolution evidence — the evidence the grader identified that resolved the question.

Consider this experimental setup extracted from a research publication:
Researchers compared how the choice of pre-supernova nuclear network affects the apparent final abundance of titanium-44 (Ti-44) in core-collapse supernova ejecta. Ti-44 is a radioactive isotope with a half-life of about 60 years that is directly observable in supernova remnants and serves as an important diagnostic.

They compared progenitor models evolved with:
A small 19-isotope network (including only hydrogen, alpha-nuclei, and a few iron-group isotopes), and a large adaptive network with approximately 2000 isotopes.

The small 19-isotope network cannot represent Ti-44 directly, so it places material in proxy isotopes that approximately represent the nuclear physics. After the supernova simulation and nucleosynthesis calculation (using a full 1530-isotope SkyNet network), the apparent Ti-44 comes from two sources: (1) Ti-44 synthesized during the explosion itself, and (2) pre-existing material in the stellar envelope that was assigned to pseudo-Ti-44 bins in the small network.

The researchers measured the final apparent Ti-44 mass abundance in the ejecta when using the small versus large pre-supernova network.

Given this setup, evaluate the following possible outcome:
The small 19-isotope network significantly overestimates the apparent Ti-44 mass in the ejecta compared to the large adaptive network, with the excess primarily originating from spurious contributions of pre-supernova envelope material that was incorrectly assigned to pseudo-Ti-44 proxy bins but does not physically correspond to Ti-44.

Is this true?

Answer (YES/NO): YES